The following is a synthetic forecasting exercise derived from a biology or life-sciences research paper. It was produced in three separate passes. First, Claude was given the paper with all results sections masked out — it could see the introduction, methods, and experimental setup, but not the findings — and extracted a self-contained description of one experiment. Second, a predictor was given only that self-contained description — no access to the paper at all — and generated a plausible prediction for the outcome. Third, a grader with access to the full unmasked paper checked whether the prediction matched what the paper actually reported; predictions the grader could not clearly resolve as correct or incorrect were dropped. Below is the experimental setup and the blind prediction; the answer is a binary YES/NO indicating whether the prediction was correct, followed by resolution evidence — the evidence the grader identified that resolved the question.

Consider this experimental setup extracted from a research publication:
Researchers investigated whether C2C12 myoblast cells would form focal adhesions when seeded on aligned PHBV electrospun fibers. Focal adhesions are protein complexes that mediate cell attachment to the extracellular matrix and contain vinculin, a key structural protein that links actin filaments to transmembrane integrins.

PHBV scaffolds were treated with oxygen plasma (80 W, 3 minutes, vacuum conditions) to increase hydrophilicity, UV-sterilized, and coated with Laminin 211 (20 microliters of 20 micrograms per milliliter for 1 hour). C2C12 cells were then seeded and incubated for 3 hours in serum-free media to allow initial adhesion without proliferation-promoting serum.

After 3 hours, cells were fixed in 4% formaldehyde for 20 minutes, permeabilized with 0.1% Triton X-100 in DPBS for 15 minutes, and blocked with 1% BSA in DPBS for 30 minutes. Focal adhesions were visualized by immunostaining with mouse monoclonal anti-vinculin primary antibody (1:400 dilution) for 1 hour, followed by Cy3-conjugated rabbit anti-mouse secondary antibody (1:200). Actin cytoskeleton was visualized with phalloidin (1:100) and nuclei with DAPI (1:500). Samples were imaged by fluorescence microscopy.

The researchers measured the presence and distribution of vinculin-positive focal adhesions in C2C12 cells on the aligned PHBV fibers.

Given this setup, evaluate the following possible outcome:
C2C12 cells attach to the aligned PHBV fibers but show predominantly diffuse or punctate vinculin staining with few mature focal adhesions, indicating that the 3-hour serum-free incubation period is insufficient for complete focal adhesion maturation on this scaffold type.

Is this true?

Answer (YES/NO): NO